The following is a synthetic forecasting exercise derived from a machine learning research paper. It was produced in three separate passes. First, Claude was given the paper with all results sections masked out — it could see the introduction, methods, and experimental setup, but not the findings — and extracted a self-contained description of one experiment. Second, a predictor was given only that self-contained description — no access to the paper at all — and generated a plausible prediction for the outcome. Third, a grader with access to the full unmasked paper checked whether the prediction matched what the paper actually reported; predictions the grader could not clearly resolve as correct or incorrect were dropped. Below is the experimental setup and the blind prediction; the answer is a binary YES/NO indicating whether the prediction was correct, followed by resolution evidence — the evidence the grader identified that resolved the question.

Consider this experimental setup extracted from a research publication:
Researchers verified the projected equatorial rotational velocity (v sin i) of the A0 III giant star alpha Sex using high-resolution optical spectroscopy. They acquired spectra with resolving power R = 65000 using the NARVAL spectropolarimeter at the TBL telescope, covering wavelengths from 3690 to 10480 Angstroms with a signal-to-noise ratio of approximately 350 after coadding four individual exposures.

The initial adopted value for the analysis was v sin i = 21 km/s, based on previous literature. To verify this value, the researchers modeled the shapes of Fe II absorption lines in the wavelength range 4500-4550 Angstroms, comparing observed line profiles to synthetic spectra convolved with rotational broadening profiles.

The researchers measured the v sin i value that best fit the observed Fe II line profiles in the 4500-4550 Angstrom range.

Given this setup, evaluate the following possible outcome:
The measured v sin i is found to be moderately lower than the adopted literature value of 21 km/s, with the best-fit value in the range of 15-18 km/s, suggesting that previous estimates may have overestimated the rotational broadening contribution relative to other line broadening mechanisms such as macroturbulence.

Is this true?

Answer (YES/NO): NO